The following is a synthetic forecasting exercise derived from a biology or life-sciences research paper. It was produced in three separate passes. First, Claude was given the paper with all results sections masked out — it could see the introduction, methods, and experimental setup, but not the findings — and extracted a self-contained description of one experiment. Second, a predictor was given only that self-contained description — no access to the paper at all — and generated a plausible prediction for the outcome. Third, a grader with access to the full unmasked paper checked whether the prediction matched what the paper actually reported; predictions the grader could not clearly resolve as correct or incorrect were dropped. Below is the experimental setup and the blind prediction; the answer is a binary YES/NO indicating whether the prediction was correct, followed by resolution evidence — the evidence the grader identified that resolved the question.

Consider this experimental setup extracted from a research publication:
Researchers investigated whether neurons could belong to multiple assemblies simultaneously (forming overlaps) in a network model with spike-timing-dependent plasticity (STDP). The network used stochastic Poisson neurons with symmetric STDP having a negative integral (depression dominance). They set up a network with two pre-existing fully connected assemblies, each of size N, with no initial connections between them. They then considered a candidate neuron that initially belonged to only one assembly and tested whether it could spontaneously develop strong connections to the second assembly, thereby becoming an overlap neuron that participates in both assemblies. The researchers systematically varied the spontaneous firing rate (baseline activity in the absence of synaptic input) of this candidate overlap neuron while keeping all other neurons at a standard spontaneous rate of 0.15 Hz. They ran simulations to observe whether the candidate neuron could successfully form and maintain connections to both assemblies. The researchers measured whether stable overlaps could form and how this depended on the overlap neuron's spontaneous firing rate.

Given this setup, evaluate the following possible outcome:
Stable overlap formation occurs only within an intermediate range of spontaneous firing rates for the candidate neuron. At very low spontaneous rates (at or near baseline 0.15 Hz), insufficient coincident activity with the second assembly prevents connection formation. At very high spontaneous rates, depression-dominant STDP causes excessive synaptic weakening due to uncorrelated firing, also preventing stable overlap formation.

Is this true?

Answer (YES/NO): NO